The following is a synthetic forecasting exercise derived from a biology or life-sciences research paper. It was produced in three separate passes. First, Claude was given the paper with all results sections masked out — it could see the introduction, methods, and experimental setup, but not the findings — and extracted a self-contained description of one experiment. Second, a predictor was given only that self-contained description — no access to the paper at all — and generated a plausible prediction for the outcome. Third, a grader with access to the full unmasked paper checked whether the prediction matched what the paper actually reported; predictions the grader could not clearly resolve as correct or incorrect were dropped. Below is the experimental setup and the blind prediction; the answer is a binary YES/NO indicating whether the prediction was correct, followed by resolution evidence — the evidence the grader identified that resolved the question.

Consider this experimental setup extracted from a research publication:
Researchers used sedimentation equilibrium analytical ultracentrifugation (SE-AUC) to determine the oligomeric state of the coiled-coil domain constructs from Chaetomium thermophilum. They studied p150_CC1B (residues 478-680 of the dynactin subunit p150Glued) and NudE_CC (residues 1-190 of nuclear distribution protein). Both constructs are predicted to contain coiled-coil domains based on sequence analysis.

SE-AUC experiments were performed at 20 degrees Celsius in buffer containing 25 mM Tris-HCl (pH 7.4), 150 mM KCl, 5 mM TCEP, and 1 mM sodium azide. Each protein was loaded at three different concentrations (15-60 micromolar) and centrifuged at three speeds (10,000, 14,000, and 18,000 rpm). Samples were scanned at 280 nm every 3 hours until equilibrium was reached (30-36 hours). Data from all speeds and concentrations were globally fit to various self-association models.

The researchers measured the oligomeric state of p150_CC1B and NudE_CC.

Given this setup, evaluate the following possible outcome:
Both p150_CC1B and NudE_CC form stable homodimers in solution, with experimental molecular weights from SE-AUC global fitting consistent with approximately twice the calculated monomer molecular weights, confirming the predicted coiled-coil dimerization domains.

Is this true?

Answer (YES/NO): YES